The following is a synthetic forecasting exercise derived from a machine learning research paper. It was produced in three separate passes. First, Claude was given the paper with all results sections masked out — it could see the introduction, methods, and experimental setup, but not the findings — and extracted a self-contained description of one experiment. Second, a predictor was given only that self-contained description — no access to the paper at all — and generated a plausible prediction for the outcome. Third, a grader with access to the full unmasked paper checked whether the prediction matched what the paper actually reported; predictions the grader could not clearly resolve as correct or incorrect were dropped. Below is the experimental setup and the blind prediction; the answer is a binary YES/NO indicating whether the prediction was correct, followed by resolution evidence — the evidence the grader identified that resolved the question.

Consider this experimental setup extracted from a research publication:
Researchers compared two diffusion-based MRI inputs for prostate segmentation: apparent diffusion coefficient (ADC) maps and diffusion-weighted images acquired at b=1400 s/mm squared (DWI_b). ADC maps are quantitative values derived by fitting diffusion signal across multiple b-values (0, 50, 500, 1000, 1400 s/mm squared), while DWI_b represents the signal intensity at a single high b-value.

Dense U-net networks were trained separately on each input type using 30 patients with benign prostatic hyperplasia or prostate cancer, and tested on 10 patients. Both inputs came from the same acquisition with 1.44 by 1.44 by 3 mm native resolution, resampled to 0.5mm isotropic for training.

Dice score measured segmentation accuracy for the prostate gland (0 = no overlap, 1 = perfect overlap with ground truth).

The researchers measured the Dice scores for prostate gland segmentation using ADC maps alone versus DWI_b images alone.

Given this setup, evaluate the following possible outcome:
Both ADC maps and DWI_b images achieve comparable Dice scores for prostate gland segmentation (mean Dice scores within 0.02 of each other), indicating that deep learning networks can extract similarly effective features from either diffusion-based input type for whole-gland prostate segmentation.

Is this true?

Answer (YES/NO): YES